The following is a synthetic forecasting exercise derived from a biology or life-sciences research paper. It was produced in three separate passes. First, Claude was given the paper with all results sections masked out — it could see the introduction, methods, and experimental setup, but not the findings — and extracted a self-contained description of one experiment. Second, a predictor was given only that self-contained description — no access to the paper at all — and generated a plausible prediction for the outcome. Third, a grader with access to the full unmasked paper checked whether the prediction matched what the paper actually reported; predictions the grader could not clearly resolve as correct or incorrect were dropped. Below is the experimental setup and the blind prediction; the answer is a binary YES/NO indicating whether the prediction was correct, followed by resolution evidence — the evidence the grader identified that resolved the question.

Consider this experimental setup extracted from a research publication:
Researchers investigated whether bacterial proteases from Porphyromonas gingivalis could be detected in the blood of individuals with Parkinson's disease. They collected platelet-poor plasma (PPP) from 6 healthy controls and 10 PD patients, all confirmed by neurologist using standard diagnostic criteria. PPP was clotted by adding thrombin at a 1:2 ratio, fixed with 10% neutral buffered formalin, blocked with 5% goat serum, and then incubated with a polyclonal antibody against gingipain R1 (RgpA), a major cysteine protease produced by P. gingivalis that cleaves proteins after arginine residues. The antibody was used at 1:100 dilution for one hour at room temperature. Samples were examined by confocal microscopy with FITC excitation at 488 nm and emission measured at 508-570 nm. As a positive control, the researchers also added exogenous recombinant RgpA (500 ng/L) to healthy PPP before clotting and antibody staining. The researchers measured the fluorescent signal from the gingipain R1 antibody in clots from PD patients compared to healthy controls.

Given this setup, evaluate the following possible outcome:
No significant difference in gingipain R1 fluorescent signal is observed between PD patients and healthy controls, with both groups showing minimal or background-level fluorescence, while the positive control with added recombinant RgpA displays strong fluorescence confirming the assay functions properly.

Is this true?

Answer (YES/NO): NO